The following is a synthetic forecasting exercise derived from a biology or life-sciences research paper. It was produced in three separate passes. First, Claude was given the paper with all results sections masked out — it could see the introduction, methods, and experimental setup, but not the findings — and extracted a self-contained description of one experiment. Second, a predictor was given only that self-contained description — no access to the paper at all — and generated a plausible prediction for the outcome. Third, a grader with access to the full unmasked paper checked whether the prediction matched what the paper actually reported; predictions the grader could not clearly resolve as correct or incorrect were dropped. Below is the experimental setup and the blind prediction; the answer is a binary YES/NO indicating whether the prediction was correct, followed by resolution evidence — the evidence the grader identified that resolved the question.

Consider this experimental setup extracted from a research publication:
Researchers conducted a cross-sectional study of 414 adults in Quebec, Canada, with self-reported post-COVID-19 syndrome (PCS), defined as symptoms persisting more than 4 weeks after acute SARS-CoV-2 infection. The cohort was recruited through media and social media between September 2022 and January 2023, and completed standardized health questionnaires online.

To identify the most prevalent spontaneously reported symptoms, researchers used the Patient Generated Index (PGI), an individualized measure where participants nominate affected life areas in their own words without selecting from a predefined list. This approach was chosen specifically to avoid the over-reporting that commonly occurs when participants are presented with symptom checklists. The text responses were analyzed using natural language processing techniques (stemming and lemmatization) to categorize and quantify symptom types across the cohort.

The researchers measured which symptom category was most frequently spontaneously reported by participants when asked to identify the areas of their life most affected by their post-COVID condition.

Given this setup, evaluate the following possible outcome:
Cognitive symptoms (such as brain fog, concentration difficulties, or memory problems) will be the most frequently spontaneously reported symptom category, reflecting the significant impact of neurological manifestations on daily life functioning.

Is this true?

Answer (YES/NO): NO